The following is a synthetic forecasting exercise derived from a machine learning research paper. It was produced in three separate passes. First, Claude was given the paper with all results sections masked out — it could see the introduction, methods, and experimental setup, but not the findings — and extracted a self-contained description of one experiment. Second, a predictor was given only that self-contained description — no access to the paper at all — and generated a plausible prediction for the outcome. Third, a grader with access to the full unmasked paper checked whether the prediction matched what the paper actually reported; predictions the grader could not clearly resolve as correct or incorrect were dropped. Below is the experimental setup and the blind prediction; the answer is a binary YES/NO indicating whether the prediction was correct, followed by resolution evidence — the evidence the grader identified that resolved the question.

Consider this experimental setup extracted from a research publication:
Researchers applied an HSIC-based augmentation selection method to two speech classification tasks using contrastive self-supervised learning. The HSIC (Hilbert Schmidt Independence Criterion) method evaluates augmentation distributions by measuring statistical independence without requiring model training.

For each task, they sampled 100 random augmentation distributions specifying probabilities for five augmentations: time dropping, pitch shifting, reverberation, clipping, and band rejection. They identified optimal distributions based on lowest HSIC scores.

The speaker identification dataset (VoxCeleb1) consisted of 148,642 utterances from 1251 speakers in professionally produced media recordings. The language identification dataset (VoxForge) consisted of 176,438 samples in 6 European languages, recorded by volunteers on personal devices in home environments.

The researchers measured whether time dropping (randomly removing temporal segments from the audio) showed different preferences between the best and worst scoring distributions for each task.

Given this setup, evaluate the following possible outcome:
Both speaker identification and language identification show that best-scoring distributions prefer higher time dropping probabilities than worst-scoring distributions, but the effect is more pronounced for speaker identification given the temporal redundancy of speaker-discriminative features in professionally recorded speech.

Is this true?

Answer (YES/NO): NO